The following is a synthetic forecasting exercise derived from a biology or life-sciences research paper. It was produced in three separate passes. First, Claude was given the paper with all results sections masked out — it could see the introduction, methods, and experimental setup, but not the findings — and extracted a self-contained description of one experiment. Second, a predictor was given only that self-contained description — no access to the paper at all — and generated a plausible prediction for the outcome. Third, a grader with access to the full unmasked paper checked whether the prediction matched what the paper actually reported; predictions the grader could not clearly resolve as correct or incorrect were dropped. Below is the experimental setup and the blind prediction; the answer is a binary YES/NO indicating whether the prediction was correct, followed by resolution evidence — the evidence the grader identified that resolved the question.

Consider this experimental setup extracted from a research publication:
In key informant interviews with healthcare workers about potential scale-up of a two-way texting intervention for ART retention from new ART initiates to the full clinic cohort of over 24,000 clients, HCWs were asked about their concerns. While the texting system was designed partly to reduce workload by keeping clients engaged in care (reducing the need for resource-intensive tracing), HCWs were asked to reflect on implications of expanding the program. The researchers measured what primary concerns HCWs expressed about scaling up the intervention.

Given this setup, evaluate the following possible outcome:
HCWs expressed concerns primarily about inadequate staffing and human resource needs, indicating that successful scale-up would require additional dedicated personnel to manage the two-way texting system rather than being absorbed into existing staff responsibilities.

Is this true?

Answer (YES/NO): YES